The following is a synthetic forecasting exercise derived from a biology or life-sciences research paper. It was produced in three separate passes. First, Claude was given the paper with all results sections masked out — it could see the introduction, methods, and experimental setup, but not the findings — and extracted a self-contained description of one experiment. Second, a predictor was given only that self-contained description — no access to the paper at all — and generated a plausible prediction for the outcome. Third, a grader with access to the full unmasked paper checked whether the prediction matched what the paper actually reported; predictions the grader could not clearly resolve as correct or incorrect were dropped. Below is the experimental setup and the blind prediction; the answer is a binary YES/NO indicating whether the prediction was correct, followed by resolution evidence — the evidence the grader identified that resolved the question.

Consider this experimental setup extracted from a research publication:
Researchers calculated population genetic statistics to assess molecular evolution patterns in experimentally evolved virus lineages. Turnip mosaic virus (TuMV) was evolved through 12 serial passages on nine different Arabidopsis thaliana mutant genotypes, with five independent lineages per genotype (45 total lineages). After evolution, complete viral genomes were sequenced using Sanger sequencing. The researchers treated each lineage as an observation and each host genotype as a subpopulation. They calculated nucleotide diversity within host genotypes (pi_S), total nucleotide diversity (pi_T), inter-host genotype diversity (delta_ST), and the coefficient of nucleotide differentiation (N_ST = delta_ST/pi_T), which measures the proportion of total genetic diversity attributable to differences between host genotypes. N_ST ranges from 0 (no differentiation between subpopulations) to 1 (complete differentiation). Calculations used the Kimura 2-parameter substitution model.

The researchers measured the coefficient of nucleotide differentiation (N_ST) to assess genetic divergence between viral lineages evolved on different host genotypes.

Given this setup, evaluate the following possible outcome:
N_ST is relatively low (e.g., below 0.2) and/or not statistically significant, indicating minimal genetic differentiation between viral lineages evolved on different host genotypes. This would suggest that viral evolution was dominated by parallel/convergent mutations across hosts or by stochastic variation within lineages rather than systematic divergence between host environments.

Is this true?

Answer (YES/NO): NO